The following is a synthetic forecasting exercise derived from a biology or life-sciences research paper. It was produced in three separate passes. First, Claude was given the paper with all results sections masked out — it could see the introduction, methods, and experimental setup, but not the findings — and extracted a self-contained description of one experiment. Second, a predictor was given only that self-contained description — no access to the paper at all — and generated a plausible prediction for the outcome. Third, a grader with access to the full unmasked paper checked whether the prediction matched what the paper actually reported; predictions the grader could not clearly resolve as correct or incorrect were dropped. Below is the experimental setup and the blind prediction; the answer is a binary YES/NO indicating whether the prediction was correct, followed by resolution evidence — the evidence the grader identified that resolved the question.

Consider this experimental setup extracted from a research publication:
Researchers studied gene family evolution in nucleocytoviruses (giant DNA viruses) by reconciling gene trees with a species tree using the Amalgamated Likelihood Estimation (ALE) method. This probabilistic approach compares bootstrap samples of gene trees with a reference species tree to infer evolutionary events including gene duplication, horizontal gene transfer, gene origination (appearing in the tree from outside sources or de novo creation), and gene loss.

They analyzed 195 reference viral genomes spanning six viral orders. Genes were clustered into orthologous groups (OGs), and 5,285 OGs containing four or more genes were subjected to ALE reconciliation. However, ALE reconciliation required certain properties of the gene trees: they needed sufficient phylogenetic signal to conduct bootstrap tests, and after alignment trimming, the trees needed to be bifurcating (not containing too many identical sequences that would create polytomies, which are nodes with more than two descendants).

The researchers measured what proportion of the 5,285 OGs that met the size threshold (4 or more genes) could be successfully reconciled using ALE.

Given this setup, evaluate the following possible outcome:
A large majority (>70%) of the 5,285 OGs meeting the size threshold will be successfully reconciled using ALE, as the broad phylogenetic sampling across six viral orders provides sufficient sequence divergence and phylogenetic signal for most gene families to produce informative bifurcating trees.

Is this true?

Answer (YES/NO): YES